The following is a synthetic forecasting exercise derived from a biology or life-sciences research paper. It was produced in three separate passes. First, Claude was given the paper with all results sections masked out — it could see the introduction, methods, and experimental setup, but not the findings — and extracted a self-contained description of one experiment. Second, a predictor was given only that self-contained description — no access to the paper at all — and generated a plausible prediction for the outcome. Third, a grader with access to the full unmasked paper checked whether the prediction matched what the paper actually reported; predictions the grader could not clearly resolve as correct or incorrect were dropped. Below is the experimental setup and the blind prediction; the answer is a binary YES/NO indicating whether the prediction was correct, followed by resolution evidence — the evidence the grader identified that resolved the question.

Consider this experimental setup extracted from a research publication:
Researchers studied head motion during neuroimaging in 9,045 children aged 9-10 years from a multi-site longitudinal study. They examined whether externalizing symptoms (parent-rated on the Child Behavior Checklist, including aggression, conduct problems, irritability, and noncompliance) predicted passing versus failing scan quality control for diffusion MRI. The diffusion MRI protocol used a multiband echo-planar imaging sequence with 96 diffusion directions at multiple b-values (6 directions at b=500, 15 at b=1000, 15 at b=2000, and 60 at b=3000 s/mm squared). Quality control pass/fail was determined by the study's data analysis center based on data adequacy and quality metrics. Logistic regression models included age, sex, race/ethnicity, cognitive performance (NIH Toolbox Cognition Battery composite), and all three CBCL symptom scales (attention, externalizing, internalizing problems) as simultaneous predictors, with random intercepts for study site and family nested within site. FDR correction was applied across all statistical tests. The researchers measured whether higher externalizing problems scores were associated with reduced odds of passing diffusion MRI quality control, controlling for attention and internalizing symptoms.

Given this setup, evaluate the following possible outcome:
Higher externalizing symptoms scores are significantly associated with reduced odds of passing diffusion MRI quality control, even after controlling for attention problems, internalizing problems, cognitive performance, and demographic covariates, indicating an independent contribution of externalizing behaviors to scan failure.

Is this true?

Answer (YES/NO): NO